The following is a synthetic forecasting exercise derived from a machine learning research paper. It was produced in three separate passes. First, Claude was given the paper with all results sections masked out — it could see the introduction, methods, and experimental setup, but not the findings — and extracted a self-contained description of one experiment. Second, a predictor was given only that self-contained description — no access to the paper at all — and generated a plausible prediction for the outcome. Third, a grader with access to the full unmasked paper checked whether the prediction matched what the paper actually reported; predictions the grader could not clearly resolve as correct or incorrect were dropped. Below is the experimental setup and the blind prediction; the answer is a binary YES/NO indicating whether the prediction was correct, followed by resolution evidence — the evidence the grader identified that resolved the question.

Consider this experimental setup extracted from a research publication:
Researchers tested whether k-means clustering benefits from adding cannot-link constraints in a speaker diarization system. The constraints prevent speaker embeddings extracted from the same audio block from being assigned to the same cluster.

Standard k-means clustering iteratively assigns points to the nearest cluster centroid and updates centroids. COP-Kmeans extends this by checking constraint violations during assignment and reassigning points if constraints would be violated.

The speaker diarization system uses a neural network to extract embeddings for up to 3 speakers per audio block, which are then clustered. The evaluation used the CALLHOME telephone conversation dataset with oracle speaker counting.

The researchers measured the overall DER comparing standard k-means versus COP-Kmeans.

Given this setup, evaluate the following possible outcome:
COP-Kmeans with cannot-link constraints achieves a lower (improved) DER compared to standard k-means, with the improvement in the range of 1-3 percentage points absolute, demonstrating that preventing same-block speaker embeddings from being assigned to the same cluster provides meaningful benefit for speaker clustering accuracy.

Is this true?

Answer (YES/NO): NO